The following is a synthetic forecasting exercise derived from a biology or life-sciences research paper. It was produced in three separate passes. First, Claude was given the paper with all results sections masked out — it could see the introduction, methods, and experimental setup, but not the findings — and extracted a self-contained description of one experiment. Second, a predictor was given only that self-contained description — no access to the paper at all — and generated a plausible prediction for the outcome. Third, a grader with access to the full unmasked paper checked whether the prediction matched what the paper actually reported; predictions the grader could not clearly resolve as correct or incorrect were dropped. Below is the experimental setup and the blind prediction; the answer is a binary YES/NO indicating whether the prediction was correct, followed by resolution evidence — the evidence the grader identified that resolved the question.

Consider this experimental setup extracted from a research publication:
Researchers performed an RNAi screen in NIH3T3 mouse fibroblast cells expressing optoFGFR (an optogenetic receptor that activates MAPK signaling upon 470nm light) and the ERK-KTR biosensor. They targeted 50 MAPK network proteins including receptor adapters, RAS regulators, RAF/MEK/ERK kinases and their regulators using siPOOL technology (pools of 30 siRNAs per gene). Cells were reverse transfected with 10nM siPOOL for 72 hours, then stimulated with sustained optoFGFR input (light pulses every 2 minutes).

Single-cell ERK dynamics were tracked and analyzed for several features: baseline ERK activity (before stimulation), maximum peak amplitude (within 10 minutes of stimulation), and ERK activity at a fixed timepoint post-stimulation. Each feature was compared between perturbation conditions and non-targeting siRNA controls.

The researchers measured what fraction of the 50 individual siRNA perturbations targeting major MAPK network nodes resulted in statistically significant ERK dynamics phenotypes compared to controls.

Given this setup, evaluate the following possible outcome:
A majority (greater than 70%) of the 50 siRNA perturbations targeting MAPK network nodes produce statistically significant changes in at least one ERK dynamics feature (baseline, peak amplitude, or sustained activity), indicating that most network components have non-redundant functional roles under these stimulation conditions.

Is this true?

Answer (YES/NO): NO